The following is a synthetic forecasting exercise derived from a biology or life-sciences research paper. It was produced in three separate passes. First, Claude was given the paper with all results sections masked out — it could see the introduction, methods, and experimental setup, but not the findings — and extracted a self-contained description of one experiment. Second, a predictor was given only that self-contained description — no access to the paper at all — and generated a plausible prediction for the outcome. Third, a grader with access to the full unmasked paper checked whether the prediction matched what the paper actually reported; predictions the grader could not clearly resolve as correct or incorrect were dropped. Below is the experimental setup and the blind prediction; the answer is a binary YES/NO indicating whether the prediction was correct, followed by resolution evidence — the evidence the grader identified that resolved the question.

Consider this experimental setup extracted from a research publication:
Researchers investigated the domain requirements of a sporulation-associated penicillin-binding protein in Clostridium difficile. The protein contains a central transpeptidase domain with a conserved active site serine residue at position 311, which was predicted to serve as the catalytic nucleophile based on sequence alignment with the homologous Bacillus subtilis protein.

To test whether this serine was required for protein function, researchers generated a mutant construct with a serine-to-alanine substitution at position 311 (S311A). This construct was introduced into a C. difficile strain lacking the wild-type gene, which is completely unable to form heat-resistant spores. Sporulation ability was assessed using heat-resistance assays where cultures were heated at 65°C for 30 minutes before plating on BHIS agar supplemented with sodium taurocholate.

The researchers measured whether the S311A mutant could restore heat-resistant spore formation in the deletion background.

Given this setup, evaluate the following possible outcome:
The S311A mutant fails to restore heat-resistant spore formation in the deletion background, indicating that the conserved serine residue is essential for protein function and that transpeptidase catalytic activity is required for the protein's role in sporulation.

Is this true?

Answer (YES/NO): YES